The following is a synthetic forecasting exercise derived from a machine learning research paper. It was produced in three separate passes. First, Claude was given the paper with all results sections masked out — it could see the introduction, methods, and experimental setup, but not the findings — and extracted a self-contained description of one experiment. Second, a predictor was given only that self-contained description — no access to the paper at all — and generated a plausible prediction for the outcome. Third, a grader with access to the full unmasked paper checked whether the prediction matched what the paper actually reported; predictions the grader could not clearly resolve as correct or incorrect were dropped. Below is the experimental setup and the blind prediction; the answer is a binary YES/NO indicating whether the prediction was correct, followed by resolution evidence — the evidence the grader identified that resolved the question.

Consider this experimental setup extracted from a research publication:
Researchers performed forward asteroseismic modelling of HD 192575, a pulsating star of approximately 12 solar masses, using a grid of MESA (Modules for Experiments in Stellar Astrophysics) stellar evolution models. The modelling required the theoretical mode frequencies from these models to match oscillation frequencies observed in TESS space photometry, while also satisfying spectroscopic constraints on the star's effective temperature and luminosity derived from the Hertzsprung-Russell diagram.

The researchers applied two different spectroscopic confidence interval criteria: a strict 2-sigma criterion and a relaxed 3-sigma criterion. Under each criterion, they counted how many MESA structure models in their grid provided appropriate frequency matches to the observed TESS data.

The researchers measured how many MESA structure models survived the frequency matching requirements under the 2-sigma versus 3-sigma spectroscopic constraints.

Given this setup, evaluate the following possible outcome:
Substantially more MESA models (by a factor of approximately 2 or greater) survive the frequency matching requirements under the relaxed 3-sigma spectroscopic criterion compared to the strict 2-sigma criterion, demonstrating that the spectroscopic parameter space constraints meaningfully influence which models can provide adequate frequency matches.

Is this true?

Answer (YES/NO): YES